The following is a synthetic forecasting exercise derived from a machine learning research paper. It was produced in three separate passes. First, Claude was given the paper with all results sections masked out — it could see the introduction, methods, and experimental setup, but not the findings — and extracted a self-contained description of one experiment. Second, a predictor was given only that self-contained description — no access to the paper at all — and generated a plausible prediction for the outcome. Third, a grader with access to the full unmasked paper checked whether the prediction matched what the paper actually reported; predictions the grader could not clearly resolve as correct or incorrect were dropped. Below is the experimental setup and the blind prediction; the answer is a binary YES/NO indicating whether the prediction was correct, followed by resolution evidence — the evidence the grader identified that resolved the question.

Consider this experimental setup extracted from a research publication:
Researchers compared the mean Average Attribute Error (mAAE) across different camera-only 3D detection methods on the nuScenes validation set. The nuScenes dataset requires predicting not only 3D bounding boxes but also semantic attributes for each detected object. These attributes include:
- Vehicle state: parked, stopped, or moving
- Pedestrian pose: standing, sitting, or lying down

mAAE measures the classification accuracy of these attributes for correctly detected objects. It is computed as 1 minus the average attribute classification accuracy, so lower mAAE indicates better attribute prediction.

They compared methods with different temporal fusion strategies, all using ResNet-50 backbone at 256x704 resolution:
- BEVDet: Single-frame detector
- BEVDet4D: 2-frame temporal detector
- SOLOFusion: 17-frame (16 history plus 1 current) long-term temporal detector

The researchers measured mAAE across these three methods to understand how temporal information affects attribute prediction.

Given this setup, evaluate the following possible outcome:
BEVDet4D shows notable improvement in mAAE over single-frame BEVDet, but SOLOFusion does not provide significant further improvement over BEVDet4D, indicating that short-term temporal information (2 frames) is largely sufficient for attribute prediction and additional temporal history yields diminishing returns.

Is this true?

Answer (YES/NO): NO